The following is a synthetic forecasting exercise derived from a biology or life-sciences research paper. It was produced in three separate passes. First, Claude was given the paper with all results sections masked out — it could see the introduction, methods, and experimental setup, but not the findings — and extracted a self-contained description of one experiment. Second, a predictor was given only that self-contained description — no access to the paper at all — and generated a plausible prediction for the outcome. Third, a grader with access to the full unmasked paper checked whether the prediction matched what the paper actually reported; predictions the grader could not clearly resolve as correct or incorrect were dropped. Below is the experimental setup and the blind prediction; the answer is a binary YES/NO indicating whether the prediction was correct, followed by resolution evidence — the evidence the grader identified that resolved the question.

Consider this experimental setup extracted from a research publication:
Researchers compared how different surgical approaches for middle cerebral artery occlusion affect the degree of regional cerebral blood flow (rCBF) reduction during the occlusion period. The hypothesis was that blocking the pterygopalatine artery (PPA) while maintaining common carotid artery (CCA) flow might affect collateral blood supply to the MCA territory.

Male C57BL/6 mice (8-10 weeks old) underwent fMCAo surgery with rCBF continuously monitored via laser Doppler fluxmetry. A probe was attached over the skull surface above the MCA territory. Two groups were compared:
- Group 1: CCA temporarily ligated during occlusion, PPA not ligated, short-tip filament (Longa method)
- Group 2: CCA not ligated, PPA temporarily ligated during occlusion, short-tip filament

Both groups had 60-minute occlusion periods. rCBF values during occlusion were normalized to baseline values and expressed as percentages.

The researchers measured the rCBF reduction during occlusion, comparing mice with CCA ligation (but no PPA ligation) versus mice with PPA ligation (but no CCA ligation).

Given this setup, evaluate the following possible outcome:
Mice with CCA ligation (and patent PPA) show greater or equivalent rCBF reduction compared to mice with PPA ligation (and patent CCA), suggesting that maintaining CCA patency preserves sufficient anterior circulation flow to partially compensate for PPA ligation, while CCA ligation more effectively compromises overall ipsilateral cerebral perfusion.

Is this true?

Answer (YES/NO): YES